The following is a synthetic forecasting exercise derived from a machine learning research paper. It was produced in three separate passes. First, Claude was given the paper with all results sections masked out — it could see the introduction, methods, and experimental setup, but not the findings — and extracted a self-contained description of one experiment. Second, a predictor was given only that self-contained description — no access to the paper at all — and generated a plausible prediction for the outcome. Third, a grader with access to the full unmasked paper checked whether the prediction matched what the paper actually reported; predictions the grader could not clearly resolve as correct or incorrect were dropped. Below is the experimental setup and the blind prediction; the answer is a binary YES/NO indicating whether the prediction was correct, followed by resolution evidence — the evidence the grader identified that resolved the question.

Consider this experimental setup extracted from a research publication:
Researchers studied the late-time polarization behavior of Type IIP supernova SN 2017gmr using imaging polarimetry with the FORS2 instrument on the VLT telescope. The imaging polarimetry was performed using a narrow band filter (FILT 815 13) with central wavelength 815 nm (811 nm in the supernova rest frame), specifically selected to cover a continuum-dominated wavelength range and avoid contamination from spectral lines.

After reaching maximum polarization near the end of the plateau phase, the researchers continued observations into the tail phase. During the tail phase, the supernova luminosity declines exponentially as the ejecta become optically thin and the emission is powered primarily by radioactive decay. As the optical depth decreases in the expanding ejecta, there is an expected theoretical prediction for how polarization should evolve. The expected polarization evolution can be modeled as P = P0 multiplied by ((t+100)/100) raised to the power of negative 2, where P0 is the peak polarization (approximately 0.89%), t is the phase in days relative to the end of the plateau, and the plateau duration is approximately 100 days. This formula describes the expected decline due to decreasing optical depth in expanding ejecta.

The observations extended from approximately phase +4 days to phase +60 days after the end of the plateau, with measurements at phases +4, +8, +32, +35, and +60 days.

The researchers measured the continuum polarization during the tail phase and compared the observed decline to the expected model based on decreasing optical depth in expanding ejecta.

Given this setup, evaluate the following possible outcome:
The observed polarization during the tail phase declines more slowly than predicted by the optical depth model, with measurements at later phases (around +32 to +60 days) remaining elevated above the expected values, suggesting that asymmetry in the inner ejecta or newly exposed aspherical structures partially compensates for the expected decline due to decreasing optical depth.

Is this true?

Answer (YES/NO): NO